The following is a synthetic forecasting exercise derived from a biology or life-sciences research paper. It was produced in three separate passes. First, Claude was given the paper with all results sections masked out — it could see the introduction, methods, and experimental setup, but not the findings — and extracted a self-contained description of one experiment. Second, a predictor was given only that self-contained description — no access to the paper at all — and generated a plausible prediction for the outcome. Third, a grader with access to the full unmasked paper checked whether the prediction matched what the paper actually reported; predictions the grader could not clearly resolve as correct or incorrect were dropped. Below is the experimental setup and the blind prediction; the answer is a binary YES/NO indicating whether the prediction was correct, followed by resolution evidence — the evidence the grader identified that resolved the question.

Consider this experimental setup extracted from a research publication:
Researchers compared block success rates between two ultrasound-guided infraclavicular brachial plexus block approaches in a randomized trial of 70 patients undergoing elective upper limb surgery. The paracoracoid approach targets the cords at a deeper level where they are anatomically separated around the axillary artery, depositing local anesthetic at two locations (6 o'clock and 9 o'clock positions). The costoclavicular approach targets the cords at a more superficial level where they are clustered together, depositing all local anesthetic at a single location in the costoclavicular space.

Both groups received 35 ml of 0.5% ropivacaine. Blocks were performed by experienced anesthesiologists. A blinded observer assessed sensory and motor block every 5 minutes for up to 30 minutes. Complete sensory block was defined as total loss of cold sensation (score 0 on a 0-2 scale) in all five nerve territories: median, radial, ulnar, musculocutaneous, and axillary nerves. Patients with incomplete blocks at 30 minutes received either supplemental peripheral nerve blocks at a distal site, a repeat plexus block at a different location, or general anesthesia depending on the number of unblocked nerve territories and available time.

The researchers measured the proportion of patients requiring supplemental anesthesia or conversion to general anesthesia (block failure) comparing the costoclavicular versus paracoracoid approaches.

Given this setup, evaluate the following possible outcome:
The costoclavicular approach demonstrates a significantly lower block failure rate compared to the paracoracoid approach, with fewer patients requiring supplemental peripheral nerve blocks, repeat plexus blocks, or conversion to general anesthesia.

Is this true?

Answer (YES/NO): NO